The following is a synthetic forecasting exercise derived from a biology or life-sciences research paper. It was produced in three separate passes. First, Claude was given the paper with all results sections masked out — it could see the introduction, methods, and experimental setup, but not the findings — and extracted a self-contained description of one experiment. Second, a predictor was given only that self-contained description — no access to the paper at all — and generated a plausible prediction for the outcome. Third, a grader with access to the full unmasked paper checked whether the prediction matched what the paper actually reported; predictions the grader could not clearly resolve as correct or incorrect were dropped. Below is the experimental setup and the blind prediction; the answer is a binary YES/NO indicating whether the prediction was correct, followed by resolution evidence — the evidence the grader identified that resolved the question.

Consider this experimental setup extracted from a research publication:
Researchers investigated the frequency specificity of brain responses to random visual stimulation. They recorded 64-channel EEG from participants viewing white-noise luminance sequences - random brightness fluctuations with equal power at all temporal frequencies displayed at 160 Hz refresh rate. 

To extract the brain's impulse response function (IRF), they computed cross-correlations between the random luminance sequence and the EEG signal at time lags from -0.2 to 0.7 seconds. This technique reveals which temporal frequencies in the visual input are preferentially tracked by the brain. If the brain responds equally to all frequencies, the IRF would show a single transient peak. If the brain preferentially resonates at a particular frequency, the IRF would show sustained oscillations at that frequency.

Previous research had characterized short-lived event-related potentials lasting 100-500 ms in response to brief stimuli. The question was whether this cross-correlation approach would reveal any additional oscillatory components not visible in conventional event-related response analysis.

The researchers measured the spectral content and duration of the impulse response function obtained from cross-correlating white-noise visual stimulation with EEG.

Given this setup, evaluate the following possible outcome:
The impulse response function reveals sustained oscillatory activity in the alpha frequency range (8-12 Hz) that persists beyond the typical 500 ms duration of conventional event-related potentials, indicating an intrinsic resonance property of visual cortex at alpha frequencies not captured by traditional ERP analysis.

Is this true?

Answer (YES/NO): YES